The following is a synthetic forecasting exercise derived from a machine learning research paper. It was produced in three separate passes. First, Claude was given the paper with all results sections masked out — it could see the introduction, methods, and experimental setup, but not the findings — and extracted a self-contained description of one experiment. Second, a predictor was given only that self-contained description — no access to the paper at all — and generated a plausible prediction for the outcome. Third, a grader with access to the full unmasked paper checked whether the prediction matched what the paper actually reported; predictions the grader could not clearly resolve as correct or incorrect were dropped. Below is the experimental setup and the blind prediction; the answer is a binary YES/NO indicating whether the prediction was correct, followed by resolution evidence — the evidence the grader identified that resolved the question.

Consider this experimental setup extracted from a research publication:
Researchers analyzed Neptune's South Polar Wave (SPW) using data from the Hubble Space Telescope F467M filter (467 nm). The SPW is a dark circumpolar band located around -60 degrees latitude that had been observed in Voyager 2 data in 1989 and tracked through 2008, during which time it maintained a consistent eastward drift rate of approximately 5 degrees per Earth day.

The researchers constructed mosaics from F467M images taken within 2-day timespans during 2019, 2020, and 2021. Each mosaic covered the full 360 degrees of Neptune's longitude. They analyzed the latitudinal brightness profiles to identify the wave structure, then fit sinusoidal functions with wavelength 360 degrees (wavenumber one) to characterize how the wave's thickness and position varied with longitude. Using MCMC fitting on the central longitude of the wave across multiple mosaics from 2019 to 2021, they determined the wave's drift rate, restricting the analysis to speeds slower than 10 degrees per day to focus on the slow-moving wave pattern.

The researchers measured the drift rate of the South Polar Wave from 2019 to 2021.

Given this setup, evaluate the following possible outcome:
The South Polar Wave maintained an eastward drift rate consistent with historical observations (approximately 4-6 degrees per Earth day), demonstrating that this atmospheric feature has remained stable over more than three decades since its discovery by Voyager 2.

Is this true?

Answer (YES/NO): YES